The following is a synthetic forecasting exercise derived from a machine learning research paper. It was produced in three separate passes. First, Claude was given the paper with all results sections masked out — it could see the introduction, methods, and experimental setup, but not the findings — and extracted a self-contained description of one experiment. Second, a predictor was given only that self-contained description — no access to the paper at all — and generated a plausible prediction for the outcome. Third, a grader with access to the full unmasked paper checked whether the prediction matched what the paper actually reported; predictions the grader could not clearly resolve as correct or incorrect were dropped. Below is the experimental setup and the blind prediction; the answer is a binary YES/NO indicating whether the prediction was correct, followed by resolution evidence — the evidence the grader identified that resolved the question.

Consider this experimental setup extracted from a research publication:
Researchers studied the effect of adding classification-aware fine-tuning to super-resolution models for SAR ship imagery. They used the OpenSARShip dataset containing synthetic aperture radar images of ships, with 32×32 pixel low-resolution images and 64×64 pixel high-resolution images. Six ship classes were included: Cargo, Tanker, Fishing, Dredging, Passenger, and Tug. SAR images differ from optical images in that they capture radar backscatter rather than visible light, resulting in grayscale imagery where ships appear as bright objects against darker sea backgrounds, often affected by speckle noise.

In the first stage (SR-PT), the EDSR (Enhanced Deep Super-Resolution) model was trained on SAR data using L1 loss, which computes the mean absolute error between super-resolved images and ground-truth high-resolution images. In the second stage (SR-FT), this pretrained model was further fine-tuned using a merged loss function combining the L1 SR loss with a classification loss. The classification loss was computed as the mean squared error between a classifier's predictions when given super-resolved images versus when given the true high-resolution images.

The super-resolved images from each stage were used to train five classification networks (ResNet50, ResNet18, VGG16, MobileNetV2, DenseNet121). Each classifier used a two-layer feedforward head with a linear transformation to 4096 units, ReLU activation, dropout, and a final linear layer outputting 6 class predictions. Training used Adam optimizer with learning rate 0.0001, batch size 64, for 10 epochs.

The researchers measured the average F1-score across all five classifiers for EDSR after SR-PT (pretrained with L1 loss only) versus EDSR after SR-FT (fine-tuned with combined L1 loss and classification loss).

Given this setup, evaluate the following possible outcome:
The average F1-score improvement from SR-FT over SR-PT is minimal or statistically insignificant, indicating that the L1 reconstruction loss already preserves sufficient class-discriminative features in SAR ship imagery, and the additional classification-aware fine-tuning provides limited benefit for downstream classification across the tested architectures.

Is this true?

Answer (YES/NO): NO